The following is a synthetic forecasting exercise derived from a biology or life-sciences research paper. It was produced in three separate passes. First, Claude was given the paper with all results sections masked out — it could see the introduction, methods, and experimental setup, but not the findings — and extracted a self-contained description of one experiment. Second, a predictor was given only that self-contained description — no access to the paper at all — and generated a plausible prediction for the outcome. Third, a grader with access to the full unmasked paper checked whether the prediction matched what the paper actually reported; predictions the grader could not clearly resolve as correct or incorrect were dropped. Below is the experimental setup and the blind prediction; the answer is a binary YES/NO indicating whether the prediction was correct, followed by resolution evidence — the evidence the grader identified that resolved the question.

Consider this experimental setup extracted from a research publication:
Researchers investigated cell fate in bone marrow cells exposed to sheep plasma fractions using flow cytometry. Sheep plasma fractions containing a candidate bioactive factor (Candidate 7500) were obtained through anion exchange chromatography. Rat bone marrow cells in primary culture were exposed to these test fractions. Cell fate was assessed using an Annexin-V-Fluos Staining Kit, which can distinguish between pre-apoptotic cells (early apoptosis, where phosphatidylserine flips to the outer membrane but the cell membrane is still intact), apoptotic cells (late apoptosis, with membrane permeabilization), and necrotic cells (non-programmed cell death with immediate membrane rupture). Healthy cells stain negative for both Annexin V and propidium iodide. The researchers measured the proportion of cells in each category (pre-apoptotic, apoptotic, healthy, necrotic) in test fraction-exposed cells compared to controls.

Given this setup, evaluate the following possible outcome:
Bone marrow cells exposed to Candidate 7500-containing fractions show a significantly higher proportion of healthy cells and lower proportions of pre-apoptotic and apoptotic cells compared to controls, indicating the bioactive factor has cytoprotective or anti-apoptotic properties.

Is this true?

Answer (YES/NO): NO